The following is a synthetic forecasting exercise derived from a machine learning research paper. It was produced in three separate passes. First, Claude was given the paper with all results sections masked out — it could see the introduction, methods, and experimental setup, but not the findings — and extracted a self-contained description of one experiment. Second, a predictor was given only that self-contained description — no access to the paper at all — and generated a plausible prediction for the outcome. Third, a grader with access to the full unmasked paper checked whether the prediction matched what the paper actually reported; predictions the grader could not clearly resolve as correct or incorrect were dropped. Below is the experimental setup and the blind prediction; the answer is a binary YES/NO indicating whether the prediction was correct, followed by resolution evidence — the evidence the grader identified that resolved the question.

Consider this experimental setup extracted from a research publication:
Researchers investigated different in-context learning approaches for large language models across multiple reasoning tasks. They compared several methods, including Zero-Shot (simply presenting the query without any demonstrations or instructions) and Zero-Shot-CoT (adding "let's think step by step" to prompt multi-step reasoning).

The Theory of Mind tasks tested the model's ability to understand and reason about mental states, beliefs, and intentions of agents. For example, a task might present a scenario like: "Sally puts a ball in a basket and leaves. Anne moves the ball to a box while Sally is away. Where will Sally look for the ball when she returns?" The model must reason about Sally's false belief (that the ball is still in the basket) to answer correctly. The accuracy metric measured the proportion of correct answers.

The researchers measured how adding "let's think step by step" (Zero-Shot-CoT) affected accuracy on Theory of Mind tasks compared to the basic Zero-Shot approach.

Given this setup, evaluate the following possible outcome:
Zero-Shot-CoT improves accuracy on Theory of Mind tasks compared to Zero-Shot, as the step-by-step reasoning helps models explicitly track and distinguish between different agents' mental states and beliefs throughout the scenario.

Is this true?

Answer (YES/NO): NO